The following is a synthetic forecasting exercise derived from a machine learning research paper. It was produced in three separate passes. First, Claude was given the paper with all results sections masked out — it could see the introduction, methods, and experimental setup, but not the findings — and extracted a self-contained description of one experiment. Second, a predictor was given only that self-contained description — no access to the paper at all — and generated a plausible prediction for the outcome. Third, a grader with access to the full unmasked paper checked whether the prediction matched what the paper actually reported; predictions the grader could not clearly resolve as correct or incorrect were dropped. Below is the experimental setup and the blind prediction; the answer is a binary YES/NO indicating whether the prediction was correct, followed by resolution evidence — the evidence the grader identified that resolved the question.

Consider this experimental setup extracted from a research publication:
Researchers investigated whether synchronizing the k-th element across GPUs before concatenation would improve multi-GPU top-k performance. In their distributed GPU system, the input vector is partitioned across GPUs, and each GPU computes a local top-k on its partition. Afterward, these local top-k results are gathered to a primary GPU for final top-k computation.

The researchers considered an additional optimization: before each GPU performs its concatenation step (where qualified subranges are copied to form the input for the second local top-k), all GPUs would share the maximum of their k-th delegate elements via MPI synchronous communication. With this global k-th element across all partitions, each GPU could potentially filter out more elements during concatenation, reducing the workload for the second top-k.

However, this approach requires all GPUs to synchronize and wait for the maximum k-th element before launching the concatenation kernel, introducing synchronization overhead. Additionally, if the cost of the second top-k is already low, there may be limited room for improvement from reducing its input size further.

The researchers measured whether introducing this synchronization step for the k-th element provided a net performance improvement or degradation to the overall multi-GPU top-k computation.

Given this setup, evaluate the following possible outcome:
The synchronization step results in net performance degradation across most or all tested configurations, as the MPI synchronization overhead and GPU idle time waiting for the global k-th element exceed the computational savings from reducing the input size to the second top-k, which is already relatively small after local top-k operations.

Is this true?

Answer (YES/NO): YES